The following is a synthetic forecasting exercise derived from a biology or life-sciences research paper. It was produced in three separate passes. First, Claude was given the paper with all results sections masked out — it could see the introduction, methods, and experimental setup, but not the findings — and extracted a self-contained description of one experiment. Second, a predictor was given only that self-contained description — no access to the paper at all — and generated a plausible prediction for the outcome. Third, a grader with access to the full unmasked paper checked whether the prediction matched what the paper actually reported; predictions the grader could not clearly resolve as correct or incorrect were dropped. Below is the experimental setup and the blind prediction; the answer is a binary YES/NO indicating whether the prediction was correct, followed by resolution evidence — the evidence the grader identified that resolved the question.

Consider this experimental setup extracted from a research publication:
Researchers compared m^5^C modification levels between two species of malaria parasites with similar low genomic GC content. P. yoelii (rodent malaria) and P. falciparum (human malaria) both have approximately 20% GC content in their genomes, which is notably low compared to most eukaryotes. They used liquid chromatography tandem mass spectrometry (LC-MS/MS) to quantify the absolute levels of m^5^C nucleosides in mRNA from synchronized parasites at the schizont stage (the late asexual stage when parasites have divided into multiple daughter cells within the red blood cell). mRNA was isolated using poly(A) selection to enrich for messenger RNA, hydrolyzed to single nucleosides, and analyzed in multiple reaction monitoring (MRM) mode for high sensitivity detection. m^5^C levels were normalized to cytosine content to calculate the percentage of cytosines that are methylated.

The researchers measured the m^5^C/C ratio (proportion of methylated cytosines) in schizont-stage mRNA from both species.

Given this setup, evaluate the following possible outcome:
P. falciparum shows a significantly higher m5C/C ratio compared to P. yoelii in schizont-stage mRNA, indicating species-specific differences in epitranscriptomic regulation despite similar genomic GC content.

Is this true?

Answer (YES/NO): NO